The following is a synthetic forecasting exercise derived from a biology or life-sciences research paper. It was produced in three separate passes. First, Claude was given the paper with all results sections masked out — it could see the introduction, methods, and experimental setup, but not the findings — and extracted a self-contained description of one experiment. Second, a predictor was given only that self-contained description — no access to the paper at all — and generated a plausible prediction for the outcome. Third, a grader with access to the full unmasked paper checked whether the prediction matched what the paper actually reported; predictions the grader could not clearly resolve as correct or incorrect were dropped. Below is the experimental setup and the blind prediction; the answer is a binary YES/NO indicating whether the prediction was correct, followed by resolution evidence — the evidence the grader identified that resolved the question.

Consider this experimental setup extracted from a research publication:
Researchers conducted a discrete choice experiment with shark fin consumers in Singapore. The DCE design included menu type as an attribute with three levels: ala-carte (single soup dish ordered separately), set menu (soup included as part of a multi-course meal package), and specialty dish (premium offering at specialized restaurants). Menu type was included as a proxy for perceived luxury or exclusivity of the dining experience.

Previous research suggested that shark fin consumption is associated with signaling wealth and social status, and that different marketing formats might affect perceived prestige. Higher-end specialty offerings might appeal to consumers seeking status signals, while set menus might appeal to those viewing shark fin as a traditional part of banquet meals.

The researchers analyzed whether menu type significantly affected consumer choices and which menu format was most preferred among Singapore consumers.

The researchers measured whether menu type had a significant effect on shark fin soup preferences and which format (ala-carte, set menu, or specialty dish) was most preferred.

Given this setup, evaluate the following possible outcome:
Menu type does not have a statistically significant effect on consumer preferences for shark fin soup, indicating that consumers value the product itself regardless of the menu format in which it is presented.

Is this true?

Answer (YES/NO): YES